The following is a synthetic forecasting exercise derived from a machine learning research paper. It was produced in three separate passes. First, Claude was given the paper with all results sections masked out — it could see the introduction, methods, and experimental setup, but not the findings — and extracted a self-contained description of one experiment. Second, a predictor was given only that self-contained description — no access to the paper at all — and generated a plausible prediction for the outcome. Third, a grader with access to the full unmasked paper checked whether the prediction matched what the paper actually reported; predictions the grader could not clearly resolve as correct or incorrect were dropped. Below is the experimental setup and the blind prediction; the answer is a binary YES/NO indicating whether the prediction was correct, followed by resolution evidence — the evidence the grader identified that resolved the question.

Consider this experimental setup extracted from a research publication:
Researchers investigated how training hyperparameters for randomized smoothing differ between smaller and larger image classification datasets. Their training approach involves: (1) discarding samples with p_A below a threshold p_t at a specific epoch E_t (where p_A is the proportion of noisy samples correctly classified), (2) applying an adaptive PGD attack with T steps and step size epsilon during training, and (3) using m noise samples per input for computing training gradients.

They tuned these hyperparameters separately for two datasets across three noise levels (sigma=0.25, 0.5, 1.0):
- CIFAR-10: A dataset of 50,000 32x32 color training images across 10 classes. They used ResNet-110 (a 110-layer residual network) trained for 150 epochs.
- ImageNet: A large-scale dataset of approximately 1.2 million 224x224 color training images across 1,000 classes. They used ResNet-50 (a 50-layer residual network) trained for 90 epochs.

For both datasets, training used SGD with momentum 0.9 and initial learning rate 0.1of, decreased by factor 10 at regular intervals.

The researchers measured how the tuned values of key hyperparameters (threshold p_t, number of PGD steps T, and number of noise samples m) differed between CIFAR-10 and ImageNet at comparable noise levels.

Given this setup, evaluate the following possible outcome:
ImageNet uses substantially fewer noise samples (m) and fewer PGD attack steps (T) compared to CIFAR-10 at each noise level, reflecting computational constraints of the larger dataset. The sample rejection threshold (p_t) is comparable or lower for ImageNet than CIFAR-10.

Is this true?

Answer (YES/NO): YES